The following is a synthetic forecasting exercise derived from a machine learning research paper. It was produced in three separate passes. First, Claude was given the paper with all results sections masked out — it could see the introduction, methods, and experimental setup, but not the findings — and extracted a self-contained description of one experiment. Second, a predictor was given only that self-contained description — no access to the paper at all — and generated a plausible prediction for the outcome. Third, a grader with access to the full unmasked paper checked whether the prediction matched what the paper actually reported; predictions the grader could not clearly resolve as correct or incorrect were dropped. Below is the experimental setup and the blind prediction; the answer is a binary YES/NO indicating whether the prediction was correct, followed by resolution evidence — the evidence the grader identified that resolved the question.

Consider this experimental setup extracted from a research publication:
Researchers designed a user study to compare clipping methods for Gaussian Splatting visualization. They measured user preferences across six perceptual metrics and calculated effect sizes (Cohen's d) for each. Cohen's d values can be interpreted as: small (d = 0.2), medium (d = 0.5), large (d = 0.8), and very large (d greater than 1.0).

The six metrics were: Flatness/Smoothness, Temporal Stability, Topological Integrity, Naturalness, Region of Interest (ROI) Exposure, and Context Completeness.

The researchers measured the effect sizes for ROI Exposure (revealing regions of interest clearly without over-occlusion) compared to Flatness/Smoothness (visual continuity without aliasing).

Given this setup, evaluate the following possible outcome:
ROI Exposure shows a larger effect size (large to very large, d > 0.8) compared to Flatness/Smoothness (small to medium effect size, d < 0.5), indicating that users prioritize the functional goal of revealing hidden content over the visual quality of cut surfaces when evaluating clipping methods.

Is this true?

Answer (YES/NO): NO